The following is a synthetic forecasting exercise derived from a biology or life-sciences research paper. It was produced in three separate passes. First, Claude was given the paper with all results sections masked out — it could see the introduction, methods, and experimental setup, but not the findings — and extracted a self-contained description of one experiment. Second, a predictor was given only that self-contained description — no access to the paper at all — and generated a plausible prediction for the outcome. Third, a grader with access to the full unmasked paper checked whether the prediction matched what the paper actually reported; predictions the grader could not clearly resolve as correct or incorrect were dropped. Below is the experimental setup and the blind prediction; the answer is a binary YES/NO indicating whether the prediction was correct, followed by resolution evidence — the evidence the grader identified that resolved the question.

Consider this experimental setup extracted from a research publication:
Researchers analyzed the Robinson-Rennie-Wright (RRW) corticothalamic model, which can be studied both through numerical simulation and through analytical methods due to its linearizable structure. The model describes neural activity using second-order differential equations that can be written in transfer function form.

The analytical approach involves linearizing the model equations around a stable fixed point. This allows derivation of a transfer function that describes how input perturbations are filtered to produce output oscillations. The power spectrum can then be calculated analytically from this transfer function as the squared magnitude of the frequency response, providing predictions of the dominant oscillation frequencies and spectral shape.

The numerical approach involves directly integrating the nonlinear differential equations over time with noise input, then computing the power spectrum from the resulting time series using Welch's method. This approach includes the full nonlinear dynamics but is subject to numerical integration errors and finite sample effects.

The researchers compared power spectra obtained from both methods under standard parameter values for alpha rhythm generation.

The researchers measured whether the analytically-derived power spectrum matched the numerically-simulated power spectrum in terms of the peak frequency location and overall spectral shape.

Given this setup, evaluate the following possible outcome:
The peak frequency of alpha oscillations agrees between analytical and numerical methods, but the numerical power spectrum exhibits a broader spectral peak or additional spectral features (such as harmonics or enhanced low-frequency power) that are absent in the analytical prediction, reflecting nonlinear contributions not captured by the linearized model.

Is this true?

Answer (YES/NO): NO